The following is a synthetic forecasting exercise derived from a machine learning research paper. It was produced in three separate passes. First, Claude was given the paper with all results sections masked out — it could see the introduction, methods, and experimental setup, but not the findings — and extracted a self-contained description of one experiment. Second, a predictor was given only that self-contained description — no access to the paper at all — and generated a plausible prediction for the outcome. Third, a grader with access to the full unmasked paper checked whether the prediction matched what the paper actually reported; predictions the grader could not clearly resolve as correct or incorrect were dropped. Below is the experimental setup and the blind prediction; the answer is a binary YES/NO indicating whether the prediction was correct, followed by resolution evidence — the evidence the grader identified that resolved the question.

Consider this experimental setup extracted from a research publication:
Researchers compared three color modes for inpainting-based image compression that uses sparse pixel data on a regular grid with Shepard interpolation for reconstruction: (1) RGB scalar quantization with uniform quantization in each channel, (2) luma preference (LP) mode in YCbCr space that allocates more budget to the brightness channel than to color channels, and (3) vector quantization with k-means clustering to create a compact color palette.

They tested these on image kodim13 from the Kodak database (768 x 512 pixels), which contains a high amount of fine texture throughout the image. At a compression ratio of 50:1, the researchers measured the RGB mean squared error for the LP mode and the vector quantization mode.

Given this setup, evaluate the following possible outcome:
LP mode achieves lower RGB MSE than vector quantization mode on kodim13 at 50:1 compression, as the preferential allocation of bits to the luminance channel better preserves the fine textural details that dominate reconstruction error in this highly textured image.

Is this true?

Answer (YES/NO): YES